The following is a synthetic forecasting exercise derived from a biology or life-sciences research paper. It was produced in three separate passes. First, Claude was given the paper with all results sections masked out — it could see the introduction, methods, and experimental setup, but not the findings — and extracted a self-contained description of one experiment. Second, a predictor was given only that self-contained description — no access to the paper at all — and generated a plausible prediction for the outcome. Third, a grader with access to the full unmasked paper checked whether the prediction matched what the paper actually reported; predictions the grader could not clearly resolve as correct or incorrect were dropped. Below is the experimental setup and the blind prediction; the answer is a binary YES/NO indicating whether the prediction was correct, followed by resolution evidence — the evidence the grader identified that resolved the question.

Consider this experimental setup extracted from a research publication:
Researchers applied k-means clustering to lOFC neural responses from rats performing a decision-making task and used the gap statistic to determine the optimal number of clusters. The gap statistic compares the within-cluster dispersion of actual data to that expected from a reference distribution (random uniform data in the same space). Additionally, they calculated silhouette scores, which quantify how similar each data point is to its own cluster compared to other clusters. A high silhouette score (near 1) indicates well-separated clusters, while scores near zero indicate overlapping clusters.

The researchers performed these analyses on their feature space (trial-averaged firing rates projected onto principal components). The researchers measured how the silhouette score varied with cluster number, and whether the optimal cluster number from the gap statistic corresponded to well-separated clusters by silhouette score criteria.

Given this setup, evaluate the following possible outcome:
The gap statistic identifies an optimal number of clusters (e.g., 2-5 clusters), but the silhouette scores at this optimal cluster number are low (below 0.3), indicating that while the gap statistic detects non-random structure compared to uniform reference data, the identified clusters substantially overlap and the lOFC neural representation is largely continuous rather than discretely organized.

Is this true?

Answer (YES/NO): NO